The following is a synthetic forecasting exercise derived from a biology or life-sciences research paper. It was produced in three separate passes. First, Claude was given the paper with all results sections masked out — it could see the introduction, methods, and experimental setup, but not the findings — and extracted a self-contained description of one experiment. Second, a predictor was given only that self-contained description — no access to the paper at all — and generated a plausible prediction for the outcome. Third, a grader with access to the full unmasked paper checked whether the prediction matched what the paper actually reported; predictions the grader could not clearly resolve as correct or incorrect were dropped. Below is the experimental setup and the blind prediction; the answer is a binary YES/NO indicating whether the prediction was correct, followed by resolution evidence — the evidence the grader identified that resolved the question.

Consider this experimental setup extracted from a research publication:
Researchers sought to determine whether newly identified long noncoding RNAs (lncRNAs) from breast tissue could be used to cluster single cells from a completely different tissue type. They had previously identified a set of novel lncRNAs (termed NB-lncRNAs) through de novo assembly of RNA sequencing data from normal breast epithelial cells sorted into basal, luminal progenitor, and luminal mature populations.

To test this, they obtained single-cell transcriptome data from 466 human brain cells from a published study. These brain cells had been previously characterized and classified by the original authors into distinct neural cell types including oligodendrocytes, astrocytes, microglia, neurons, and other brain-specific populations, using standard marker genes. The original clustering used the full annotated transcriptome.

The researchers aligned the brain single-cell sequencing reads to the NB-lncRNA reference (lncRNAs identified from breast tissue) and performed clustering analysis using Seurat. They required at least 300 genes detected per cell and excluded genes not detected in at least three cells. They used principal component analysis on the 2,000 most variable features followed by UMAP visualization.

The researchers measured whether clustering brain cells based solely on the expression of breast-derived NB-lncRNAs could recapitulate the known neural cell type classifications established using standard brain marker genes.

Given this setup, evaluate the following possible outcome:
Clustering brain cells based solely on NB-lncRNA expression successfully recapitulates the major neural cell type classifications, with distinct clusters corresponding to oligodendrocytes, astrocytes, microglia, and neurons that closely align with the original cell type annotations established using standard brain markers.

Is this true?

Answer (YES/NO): NO